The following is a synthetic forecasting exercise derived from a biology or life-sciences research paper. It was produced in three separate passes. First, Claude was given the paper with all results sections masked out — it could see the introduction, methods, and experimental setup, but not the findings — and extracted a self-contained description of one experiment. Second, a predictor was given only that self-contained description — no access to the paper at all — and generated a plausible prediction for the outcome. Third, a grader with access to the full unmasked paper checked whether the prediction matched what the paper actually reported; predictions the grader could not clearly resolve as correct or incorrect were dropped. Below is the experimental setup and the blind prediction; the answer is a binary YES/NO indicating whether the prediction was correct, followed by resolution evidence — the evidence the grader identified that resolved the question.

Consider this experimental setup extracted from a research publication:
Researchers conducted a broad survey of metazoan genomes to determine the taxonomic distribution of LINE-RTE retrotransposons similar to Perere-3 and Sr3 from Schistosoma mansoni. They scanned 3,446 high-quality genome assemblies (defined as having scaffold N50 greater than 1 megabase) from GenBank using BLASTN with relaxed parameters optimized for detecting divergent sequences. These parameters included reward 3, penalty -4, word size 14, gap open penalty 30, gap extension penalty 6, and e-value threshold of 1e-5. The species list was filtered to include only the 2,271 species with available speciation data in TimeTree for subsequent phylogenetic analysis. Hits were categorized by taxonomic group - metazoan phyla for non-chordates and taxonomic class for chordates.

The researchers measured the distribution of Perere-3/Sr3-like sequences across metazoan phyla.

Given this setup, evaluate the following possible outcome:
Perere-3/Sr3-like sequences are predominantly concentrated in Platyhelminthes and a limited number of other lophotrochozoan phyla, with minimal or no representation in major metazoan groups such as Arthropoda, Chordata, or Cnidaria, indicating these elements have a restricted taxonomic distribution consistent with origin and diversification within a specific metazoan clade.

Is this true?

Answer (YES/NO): NO